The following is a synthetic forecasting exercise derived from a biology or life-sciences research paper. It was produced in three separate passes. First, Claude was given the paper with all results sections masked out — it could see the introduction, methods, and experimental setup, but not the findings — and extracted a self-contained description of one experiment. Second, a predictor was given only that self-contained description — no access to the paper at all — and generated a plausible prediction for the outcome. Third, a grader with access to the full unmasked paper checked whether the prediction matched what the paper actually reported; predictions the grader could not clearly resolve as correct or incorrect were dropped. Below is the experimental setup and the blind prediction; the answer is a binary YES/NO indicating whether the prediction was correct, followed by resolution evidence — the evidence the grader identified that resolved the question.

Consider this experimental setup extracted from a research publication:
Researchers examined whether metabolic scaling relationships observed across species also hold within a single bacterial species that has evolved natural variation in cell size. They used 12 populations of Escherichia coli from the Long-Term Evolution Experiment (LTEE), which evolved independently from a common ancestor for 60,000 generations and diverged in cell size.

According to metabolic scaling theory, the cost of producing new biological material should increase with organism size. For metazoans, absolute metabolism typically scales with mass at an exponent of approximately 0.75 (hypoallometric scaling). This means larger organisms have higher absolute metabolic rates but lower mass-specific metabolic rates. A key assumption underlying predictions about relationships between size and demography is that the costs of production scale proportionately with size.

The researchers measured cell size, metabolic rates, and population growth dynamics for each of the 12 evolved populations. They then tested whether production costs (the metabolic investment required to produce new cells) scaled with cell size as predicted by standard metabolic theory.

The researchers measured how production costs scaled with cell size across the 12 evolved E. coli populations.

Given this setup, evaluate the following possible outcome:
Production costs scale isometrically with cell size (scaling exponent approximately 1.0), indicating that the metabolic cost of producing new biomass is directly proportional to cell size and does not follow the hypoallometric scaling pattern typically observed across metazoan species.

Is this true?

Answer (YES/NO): NO